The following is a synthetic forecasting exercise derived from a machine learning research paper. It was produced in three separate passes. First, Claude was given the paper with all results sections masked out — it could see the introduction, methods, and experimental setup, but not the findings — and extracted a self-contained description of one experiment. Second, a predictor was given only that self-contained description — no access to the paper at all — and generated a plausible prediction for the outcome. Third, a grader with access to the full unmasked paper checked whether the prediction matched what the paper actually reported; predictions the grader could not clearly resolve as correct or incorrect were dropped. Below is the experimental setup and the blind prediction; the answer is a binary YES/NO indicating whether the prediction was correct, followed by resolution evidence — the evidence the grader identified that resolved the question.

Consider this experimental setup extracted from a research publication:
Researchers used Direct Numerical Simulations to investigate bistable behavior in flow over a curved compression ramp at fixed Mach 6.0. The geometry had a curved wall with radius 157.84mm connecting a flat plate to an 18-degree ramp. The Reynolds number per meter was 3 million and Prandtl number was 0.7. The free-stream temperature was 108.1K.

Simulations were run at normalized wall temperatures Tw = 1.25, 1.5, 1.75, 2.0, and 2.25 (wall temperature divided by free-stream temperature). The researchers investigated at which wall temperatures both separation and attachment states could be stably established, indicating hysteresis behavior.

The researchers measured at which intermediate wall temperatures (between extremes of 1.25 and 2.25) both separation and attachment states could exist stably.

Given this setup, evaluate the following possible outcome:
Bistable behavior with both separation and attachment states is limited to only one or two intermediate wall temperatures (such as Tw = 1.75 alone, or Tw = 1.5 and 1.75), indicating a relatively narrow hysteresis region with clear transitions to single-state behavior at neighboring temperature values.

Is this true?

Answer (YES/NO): NO